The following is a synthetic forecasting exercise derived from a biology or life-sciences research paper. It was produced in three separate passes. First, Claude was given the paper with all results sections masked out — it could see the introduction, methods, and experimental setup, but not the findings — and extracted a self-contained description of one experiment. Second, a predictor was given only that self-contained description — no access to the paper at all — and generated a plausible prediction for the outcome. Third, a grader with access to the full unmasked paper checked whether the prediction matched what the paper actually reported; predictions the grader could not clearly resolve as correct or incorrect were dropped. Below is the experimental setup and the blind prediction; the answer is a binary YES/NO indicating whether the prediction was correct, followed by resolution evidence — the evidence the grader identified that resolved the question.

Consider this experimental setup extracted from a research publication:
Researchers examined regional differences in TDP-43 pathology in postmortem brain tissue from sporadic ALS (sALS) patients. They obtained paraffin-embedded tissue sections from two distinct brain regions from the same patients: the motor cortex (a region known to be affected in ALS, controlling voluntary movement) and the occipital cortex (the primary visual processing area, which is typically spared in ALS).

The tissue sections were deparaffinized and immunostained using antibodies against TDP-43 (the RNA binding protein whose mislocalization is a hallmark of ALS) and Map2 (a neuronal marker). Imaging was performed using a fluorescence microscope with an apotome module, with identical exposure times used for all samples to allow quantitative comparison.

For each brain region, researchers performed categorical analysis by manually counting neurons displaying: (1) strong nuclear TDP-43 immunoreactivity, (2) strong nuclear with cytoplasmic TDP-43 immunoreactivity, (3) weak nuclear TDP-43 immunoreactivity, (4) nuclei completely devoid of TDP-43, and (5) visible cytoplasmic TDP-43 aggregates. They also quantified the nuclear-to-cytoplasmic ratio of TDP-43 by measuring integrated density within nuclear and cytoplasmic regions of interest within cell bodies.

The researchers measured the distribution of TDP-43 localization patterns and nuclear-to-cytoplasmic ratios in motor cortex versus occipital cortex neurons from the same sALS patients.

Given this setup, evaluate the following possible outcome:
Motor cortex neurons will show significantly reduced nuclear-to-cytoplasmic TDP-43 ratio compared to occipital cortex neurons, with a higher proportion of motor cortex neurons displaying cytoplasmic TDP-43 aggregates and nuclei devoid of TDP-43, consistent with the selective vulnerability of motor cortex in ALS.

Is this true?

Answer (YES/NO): NO